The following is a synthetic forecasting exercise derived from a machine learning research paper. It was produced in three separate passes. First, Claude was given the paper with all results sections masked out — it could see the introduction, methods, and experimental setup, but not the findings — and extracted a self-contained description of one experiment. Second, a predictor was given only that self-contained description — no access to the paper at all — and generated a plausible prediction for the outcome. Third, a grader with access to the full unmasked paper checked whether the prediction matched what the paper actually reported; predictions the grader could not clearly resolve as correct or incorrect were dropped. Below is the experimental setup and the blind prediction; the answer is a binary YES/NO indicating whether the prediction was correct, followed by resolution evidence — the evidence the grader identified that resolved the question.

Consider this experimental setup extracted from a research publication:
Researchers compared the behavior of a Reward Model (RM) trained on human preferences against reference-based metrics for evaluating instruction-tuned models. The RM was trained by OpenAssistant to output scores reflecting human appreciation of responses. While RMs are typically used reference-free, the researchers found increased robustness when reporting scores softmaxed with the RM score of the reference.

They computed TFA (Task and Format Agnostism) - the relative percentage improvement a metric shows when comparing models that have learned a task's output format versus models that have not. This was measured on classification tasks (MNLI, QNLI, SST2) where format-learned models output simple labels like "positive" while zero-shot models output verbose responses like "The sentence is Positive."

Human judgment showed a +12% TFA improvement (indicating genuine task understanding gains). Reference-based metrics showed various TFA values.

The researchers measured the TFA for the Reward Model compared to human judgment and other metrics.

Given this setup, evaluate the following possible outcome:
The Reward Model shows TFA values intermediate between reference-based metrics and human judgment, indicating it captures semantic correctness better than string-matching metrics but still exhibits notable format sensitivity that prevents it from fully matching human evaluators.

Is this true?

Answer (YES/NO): NO